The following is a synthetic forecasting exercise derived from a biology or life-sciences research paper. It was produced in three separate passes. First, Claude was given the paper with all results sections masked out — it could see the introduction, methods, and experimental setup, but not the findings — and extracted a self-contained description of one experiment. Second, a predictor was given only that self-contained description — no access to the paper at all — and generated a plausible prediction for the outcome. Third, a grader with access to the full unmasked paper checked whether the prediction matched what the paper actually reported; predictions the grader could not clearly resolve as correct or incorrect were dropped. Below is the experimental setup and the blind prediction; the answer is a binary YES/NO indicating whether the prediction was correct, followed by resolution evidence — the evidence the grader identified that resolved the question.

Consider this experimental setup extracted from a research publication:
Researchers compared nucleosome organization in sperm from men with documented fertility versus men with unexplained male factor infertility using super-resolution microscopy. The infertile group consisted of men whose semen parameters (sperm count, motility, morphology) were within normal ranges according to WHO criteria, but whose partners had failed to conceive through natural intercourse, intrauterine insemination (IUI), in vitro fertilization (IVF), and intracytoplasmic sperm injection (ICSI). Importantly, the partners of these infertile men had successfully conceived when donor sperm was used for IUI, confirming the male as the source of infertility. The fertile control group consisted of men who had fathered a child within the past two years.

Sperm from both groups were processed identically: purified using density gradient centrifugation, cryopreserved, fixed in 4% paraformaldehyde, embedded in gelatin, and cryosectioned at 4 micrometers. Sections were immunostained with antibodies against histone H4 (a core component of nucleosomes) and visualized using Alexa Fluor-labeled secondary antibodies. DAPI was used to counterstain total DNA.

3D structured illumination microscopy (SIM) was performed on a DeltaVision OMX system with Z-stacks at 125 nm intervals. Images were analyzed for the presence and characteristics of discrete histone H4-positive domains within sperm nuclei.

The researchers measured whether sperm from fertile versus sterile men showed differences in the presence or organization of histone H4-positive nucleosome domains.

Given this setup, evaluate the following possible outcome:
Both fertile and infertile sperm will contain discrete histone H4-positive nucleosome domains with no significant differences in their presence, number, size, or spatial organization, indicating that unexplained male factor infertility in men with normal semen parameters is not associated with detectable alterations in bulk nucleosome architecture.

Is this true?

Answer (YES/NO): NO